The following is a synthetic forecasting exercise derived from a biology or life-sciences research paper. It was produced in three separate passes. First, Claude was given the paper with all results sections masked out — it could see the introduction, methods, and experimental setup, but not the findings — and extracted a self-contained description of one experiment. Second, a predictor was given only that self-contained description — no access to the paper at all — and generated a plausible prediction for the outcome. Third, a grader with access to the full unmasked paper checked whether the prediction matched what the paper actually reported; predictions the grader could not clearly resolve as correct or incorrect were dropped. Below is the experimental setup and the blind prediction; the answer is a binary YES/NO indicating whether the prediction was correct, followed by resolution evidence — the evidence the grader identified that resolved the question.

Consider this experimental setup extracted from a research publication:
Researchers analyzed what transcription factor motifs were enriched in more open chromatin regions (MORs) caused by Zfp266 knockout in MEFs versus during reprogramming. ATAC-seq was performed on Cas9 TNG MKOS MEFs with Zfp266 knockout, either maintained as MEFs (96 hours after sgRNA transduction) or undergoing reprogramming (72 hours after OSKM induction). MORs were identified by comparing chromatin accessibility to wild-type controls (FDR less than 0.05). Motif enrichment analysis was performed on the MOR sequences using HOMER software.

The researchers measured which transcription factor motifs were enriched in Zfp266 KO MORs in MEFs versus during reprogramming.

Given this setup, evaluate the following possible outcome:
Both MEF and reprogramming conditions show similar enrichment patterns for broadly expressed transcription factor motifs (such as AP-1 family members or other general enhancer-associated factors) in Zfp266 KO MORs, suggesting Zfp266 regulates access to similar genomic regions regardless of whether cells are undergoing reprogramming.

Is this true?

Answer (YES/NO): NO